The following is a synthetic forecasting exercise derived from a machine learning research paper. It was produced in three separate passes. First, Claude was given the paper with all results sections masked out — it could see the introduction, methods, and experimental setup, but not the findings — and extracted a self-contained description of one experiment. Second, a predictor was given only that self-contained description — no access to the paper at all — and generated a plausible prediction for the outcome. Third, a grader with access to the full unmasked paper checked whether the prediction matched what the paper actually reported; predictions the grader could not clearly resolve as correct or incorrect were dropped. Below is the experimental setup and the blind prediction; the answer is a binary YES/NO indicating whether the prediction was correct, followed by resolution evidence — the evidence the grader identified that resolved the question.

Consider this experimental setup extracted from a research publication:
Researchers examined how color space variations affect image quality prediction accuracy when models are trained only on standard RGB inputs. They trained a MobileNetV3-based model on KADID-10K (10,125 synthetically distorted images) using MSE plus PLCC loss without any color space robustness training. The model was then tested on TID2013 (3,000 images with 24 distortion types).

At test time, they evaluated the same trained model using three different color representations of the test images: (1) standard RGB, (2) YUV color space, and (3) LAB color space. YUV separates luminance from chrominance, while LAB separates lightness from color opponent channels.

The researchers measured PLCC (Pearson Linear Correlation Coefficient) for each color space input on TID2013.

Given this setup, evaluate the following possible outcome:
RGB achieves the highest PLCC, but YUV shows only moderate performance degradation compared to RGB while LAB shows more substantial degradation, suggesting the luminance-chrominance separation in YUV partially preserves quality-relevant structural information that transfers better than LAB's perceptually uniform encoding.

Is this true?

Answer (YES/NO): NO